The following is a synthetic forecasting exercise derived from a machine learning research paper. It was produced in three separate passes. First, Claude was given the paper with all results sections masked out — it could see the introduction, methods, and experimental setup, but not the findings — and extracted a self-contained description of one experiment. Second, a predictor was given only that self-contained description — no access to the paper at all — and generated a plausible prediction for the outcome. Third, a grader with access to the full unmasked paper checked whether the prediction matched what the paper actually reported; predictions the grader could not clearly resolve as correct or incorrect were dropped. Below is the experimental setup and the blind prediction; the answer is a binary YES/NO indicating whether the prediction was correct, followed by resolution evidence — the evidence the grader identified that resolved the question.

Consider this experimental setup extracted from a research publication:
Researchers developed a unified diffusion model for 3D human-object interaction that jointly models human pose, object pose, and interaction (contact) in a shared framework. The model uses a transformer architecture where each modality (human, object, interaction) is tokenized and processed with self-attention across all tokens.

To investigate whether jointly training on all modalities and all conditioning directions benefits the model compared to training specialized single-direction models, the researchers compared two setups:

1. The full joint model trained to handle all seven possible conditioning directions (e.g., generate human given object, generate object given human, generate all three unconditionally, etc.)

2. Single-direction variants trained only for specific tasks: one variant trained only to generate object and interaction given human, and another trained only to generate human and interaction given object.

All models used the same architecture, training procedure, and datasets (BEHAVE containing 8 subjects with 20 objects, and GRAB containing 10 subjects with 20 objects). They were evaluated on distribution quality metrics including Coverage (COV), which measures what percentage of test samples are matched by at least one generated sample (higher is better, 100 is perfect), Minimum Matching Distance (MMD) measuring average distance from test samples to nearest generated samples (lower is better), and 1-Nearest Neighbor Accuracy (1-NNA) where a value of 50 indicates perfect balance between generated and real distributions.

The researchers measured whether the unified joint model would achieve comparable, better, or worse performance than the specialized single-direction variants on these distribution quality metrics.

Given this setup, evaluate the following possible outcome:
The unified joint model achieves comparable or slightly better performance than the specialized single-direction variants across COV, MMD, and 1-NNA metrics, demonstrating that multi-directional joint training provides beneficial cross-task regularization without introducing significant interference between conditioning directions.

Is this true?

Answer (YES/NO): YES